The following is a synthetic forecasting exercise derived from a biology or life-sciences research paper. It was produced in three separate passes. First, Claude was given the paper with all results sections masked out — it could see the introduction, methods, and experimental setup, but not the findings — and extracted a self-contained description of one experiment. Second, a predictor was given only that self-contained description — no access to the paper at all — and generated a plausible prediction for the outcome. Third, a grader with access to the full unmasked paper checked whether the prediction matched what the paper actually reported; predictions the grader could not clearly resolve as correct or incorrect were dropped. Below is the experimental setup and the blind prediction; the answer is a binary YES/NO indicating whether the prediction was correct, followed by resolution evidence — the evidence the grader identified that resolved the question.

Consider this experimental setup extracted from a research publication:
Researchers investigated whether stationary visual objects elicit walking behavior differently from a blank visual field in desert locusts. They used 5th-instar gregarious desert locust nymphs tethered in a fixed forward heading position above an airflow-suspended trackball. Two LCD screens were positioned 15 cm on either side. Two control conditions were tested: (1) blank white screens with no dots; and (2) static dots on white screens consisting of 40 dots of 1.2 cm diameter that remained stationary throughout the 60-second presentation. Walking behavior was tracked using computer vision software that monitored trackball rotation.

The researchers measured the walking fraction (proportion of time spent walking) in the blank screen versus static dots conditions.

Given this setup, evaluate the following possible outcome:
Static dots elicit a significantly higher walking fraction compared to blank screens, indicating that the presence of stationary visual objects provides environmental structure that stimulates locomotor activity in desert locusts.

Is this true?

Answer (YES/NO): NO